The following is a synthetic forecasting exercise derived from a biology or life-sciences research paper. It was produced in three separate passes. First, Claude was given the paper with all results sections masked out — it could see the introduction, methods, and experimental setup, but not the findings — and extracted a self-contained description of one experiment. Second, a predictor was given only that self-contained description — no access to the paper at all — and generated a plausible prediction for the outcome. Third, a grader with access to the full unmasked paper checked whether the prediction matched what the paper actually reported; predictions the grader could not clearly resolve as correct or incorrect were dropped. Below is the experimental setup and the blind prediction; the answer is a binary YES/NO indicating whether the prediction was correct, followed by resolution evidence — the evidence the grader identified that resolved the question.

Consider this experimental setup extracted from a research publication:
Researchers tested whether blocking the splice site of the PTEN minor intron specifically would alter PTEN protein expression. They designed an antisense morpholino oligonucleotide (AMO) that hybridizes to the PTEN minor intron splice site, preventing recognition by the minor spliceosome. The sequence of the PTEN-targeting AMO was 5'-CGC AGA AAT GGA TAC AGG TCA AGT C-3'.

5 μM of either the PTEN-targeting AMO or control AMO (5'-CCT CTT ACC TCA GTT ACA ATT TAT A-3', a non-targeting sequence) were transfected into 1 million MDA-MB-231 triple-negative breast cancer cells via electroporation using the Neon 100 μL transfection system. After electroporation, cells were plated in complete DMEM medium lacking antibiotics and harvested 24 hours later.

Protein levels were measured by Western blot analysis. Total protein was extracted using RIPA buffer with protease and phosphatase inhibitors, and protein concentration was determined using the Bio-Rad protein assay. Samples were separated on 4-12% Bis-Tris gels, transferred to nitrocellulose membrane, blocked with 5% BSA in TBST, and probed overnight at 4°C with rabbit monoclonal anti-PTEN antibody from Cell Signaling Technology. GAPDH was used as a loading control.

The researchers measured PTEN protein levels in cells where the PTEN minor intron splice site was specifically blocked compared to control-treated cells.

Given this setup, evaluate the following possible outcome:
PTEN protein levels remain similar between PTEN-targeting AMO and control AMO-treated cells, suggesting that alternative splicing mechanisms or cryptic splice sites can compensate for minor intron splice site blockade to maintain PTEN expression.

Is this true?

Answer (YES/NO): NO